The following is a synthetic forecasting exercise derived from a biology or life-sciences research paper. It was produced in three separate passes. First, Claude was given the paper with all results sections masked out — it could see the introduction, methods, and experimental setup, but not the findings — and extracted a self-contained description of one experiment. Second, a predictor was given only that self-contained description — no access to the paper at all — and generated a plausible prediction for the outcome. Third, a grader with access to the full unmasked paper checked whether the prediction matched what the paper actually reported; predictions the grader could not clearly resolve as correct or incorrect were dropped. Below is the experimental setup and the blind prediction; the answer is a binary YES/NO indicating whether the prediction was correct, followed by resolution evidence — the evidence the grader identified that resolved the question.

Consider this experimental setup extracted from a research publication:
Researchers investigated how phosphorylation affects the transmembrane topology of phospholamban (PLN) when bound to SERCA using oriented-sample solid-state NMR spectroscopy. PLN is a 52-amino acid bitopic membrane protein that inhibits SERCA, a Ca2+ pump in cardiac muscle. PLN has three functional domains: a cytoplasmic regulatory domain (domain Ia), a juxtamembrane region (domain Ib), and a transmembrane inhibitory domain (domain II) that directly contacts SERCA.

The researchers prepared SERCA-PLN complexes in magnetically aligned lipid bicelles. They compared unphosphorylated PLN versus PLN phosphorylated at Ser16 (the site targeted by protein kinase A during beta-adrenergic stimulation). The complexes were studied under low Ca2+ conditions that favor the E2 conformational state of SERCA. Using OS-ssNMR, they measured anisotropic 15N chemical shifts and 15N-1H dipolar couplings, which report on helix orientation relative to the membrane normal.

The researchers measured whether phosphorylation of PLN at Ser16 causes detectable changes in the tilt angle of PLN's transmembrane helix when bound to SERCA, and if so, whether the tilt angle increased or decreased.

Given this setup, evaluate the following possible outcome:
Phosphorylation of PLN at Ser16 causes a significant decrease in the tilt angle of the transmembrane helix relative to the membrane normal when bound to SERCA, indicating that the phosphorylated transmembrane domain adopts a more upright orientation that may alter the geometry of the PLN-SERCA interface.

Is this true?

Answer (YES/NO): YES